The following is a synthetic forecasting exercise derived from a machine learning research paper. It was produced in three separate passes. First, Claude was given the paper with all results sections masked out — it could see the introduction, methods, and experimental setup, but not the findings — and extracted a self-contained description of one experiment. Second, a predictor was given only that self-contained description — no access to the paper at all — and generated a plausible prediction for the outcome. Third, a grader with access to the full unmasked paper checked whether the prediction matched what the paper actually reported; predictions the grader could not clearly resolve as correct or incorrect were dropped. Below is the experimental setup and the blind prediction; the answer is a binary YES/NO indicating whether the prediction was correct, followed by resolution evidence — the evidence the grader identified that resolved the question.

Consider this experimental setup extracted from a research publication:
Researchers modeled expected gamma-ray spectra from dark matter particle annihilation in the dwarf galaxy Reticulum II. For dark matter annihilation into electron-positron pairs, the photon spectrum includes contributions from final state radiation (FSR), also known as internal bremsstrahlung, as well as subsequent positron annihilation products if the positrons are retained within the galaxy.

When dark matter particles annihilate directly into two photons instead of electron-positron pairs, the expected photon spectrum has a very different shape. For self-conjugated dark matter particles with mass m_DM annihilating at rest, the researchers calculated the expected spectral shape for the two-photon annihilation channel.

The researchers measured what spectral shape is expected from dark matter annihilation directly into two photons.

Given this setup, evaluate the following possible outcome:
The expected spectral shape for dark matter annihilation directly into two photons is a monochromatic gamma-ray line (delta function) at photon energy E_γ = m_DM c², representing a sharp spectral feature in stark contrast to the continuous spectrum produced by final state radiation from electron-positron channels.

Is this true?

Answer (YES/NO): YES